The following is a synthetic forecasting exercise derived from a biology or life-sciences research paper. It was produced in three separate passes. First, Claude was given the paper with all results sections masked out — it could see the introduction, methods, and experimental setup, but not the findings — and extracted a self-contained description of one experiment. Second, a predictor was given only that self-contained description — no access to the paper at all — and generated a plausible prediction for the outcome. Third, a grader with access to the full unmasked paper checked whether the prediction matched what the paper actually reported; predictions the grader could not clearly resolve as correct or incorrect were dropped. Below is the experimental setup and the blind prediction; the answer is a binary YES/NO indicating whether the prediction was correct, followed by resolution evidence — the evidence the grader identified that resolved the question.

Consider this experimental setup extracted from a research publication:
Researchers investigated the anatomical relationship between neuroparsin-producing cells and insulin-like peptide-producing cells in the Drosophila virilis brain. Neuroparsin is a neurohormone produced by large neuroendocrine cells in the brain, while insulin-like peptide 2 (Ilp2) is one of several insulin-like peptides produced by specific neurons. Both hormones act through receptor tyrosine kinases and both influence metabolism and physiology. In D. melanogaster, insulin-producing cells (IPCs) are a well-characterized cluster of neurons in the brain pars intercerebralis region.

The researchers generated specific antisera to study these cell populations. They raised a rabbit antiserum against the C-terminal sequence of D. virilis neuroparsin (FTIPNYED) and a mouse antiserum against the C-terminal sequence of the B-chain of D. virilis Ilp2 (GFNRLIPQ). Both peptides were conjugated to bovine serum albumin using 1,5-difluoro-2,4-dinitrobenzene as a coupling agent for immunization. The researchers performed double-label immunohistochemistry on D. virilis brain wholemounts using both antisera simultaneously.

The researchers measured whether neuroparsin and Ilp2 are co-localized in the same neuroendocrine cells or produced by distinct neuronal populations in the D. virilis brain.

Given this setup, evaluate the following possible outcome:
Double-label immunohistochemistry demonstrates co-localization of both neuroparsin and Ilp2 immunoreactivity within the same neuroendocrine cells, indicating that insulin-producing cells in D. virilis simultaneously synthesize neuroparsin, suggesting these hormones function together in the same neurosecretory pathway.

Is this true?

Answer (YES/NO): NO